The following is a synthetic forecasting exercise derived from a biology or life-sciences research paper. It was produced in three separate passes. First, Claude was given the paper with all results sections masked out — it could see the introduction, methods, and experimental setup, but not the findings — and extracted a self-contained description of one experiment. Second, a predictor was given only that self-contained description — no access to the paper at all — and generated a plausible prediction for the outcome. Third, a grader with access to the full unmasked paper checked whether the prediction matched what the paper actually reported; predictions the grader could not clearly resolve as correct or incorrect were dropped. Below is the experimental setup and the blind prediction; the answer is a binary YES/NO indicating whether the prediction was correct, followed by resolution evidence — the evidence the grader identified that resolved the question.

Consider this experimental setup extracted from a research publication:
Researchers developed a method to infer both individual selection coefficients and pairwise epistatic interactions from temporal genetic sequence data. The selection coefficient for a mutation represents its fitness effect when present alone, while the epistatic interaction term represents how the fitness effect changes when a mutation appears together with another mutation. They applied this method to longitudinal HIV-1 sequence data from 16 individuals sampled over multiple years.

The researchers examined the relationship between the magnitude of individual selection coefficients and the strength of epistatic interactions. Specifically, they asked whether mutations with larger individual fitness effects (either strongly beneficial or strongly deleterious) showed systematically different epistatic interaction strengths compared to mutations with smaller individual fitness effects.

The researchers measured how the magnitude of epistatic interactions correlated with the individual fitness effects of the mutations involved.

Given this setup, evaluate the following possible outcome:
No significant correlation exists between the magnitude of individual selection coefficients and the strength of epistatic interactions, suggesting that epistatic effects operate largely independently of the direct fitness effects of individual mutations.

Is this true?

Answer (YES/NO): NO